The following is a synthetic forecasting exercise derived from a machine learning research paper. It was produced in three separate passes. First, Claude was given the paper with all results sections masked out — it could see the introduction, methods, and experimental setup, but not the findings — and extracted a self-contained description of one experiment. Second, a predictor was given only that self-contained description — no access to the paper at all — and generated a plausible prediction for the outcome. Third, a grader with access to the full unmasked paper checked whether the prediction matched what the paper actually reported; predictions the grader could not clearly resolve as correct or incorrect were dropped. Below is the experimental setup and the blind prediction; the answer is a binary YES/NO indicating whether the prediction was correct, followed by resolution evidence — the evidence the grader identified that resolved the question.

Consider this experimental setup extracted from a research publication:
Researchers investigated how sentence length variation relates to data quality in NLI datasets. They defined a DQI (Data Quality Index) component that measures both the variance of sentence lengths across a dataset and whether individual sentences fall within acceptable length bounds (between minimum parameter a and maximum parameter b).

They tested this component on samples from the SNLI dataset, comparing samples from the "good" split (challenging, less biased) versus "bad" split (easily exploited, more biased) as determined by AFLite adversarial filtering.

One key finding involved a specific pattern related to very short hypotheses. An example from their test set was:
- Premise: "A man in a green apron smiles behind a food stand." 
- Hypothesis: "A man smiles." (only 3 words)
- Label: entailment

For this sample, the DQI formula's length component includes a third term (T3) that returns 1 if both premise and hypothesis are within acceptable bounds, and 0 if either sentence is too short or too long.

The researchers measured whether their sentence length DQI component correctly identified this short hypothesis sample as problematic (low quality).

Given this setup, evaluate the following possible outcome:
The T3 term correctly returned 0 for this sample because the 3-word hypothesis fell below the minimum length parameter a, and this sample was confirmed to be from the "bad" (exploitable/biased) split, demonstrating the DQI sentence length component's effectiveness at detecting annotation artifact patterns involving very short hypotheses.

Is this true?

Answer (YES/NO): YES